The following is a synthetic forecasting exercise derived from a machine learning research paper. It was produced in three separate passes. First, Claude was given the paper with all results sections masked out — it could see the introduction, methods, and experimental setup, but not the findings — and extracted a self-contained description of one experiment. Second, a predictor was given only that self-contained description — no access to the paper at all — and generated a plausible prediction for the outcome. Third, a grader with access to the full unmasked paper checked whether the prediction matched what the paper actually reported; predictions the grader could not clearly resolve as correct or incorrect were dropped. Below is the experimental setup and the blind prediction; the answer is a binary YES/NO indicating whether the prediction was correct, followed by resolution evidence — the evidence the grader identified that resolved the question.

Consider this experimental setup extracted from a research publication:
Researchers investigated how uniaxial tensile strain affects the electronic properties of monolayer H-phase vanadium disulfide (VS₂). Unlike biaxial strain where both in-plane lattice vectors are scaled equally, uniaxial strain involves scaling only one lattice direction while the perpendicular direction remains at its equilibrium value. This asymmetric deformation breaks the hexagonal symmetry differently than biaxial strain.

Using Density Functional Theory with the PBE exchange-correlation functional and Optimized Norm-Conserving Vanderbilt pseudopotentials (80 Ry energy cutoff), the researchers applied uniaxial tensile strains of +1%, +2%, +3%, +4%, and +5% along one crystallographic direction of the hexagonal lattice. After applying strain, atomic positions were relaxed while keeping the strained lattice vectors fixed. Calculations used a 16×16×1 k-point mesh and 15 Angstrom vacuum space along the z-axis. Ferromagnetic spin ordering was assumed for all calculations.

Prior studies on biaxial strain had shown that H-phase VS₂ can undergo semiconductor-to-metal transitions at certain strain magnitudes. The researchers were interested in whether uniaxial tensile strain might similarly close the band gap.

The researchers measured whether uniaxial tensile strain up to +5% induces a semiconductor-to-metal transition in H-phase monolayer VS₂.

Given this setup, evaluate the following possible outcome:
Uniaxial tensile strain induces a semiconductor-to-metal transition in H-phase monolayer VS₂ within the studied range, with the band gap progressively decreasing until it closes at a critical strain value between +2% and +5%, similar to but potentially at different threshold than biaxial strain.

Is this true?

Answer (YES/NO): NO